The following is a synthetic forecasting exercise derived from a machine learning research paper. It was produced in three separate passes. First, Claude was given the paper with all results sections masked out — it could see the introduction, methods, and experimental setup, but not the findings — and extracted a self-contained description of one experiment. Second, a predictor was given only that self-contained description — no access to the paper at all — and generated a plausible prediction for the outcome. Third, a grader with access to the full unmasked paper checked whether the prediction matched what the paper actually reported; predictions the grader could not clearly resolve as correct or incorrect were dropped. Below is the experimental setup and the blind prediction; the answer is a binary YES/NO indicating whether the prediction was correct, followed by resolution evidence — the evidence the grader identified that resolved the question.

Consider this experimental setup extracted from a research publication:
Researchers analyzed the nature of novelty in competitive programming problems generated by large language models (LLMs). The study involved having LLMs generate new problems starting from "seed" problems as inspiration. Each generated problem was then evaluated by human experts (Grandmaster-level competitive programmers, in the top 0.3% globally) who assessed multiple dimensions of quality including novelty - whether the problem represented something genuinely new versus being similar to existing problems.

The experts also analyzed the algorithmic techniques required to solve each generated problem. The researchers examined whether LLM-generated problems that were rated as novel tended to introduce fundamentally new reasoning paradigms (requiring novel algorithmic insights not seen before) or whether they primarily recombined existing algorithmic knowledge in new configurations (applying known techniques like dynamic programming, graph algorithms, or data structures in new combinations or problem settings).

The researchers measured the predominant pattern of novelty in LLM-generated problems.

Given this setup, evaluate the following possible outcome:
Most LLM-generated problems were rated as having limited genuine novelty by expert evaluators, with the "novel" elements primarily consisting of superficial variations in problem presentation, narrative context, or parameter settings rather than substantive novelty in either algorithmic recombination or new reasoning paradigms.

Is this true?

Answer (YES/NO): NO